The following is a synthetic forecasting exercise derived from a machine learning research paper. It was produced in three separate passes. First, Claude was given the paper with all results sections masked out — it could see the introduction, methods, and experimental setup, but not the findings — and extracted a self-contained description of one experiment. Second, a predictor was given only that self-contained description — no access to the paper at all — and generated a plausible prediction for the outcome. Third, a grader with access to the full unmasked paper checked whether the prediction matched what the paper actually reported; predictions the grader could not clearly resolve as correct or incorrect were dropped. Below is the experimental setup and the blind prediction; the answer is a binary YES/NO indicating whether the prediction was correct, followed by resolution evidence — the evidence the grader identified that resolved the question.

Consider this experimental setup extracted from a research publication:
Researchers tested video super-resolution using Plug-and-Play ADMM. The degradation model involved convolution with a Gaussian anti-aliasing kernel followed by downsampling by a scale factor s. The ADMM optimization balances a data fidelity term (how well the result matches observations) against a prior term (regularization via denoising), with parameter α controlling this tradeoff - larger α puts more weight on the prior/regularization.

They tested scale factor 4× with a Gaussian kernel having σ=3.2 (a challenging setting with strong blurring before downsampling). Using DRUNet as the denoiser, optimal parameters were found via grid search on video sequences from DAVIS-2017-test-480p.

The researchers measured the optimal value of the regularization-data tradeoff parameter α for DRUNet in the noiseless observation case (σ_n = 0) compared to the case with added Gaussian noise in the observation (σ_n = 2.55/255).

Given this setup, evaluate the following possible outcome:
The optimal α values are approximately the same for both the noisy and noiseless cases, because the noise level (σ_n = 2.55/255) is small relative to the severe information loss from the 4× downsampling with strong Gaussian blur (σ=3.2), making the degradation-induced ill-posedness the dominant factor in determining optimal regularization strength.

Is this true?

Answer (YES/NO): NO